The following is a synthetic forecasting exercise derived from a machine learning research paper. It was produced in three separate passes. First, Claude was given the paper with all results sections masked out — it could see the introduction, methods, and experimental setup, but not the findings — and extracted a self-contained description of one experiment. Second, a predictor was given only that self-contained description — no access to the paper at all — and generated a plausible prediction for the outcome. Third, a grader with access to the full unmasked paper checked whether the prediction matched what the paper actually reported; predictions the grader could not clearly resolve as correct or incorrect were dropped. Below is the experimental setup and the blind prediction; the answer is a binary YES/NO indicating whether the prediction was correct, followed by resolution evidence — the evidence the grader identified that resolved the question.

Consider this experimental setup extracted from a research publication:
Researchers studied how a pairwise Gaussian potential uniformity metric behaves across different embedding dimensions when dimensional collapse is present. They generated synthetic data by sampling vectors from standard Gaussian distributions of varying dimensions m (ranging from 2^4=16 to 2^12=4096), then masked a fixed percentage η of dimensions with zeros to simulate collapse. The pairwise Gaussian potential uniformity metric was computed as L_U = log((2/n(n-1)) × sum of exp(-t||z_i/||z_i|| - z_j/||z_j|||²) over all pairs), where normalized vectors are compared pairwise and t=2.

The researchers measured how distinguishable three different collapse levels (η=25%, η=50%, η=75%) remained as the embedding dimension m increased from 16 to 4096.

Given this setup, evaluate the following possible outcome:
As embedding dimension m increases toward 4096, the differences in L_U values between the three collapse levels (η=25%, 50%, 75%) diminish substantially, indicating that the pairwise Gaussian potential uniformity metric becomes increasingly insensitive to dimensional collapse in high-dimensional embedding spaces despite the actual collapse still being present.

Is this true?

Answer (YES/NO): YES